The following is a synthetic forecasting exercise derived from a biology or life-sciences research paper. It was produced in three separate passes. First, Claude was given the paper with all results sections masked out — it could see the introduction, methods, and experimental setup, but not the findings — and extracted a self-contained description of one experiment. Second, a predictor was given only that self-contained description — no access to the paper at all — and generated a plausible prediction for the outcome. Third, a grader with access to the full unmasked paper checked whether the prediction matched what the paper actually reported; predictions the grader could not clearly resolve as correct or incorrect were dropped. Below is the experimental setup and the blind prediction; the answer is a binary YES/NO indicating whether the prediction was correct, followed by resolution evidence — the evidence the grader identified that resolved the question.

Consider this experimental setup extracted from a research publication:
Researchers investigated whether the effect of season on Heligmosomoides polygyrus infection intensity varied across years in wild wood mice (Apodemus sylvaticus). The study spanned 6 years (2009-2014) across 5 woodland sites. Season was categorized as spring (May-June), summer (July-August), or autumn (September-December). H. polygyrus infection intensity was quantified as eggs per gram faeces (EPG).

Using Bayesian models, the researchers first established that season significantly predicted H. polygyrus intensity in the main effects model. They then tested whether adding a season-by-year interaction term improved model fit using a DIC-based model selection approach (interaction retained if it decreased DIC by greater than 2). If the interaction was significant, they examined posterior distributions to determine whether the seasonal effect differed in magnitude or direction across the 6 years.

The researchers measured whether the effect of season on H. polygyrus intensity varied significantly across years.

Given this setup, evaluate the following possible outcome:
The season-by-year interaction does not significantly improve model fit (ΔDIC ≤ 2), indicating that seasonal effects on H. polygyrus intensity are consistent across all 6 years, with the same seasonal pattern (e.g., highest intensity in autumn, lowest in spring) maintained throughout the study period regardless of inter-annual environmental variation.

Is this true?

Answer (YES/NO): NO